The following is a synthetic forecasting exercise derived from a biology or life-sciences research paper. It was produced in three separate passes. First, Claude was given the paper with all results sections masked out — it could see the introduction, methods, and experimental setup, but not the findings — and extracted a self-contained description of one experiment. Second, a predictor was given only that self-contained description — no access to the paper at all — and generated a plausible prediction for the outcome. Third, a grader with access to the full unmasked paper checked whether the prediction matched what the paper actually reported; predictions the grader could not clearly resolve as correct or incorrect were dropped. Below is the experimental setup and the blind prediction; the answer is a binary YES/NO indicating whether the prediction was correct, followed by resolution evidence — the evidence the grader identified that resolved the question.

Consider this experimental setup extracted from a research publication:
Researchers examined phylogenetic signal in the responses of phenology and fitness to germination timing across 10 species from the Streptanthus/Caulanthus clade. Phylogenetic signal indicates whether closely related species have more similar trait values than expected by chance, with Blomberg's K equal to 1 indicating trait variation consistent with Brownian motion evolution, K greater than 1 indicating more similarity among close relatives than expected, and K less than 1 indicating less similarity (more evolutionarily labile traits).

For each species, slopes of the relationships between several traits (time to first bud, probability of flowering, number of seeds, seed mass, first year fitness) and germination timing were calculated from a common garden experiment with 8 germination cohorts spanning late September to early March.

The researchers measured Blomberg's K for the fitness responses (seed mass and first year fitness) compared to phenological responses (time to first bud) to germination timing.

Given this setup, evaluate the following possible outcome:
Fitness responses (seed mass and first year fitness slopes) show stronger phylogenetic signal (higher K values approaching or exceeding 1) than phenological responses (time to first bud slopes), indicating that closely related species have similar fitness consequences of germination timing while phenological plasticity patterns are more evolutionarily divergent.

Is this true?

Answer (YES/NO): NO